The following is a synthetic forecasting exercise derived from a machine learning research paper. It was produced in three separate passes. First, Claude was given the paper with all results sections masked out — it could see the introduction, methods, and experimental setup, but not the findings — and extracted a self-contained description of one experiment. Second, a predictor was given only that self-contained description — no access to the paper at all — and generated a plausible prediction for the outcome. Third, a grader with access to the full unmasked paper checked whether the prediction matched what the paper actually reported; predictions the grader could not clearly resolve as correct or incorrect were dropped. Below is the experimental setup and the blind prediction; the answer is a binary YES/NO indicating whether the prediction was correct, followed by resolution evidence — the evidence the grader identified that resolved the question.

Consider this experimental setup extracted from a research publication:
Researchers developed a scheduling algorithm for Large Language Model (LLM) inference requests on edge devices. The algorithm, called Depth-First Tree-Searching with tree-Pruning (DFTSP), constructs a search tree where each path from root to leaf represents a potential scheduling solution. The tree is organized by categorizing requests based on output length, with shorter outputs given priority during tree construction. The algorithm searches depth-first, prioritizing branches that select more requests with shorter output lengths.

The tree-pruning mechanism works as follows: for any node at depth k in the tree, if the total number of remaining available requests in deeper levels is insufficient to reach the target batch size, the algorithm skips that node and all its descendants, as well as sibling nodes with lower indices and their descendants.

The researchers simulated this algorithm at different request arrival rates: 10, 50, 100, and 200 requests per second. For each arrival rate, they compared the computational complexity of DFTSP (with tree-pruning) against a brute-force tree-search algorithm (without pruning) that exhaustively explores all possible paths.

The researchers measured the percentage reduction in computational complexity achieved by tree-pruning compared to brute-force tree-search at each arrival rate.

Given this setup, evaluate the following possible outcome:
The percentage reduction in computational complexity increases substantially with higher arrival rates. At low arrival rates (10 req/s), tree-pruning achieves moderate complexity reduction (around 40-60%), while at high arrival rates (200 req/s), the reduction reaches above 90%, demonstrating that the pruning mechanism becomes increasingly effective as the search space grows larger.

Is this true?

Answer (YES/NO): YES